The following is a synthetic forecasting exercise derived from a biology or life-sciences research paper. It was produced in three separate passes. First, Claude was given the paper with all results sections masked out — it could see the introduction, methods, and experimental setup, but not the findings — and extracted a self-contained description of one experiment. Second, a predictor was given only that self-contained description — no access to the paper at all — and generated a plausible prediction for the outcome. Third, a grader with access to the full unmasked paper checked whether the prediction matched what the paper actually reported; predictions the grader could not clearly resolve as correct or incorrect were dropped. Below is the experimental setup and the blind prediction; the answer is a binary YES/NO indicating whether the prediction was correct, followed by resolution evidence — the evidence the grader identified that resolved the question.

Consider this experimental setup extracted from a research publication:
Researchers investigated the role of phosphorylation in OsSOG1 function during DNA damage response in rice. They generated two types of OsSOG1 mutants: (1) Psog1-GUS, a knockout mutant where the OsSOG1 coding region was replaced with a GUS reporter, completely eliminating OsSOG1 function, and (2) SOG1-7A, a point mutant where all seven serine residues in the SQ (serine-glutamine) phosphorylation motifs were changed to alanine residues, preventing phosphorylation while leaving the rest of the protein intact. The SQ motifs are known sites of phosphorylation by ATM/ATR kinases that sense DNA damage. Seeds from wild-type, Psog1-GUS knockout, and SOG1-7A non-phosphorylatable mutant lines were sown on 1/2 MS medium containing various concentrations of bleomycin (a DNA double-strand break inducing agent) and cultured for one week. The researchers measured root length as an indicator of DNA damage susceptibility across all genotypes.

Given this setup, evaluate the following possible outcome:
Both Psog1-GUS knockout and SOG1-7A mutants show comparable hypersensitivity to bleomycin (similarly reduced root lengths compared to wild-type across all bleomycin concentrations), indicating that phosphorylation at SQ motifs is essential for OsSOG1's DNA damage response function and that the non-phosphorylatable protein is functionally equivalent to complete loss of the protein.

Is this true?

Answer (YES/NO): NO